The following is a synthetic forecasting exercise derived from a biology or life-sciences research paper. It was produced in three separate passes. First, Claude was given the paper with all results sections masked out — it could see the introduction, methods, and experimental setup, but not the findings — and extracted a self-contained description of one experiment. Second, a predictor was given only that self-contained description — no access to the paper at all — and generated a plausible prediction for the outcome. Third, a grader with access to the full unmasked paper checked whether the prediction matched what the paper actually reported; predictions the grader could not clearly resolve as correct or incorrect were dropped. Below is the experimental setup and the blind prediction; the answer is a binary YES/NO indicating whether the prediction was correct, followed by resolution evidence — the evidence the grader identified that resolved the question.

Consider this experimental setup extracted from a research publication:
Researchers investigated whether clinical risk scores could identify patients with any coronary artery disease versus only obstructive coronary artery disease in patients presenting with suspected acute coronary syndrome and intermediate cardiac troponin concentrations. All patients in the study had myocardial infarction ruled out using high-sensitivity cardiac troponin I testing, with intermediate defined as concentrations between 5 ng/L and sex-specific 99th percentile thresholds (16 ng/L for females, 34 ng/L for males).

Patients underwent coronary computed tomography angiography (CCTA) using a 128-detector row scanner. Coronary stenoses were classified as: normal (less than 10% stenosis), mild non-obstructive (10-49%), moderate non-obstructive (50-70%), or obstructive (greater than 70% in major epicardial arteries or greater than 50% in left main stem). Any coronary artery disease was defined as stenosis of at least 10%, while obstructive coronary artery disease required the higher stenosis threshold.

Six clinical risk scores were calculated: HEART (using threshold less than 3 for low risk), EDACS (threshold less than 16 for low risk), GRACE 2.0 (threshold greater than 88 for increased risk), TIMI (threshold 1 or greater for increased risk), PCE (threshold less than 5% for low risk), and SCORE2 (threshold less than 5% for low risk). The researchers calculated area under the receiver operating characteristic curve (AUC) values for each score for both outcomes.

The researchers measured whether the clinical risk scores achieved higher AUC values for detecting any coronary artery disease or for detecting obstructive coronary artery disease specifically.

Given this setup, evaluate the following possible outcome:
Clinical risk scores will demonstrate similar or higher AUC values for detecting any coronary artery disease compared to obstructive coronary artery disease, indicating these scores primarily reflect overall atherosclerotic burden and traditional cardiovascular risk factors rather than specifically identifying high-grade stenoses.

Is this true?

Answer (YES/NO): YES